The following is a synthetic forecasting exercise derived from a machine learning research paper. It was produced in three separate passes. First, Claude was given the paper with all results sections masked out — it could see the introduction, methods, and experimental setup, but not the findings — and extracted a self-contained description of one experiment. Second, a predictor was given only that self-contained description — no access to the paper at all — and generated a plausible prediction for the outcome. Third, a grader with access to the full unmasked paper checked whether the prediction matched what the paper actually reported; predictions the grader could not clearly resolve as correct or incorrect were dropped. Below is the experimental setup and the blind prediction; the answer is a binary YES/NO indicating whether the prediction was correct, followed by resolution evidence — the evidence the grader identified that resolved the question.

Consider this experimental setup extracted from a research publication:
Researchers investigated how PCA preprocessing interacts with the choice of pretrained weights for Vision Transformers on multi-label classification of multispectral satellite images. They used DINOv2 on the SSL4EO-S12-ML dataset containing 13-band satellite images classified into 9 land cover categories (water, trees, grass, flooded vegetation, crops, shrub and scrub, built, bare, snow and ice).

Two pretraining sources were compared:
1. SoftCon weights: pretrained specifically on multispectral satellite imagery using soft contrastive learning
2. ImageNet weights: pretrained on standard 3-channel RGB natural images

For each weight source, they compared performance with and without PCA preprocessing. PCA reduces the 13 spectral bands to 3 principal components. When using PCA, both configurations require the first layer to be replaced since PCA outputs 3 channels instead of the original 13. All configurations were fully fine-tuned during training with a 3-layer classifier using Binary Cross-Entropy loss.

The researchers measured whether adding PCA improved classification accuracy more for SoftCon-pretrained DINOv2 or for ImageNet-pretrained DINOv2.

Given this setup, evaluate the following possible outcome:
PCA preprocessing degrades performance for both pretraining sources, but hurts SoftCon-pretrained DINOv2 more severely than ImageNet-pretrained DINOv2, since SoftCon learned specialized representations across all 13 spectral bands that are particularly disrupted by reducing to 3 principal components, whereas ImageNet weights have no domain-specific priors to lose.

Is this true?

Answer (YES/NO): NO